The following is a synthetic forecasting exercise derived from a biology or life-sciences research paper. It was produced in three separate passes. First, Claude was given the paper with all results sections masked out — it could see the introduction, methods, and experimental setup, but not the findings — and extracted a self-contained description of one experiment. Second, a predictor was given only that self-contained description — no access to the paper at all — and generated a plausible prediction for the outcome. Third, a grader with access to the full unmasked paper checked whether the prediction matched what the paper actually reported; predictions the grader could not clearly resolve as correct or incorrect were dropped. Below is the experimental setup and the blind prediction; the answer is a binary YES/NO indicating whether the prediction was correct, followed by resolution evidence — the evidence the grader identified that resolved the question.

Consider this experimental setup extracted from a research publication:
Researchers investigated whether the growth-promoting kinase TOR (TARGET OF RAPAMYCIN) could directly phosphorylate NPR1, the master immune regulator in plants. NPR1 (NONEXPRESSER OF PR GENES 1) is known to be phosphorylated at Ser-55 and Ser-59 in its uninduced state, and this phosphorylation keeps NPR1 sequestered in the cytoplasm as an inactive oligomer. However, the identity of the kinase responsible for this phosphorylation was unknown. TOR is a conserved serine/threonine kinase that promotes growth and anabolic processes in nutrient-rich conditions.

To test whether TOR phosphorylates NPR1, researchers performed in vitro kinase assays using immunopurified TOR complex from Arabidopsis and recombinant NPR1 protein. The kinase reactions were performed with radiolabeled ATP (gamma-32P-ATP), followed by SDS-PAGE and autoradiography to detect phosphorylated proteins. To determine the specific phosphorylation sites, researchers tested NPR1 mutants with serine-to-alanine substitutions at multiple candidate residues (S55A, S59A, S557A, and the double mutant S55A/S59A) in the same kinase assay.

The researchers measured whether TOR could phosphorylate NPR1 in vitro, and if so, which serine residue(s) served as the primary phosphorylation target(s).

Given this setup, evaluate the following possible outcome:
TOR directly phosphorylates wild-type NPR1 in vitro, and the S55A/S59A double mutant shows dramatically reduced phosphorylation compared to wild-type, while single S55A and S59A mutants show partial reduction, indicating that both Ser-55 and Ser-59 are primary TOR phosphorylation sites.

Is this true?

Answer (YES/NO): NO